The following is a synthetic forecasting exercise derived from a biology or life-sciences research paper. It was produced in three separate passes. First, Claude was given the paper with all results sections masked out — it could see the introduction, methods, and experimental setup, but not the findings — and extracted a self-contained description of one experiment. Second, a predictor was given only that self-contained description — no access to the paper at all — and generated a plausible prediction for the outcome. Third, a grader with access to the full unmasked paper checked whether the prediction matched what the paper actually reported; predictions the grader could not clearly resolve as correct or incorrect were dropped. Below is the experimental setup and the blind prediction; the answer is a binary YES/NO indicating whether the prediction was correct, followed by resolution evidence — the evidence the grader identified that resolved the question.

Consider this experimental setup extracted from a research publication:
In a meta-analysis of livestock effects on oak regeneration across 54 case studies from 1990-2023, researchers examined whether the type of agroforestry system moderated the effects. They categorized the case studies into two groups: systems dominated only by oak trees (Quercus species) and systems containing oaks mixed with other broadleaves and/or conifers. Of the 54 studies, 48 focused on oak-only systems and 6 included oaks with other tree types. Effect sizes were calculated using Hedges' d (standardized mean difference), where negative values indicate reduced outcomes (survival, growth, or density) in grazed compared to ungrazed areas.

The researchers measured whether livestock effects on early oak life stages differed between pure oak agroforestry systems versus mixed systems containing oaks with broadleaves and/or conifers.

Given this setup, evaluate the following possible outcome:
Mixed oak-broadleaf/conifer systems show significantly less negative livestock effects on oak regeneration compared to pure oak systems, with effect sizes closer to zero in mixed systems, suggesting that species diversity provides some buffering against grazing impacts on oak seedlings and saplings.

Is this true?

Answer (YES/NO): NO